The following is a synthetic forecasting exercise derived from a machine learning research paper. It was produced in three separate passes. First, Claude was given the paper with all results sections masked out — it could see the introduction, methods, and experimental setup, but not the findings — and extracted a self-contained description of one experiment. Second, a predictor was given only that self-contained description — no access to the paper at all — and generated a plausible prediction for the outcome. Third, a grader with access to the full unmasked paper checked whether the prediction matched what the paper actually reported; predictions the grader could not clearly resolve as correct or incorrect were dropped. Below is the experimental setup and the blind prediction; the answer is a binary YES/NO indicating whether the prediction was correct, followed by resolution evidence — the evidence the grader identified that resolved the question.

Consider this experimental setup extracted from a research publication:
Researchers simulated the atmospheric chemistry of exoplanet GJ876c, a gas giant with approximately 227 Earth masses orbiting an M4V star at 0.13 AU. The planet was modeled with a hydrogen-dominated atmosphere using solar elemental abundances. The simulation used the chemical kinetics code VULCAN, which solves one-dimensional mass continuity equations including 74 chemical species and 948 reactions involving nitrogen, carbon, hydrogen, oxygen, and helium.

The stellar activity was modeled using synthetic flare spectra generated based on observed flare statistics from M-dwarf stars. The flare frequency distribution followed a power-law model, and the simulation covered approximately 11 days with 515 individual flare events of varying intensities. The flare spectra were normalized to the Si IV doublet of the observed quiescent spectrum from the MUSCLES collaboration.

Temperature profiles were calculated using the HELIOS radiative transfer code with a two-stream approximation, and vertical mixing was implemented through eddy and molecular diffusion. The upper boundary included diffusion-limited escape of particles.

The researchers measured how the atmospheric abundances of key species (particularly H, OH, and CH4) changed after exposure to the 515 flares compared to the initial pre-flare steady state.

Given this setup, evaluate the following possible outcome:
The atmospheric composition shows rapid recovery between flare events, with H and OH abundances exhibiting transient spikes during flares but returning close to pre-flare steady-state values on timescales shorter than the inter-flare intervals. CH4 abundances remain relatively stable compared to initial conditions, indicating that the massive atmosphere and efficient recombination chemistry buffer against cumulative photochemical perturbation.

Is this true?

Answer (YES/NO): NO